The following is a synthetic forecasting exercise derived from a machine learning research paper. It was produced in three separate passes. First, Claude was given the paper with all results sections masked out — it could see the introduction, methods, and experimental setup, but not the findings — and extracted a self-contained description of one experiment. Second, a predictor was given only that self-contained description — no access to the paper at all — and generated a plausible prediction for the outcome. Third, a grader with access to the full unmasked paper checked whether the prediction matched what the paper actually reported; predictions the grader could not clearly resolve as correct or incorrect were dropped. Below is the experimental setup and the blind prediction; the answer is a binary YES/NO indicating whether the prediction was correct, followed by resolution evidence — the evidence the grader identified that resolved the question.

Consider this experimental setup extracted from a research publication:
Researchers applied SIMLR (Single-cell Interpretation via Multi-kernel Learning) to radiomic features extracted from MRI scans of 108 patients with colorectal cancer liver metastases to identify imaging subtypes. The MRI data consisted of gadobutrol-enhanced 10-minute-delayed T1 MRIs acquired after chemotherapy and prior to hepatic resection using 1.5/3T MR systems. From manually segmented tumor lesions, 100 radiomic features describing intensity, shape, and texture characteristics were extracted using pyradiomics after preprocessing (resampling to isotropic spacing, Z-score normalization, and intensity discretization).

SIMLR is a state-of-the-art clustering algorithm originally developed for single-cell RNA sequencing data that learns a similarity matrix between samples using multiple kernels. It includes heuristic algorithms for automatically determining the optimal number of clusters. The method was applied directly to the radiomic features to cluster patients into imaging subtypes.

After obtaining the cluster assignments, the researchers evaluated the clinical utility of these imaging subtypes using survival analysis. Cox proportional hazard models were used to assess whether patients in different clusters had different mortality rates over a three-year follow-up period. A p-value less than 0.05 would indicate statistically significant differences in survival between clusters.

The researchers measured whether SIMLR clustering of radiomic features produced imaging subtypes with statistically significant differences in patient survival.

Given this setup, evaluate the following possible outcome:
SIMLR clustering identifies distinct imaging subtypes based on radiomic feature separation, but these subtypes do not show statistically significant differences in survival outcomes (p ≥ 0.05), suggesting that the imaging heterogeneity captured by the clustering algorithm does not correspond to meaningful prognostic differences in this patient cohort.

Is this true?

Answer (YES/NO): YES